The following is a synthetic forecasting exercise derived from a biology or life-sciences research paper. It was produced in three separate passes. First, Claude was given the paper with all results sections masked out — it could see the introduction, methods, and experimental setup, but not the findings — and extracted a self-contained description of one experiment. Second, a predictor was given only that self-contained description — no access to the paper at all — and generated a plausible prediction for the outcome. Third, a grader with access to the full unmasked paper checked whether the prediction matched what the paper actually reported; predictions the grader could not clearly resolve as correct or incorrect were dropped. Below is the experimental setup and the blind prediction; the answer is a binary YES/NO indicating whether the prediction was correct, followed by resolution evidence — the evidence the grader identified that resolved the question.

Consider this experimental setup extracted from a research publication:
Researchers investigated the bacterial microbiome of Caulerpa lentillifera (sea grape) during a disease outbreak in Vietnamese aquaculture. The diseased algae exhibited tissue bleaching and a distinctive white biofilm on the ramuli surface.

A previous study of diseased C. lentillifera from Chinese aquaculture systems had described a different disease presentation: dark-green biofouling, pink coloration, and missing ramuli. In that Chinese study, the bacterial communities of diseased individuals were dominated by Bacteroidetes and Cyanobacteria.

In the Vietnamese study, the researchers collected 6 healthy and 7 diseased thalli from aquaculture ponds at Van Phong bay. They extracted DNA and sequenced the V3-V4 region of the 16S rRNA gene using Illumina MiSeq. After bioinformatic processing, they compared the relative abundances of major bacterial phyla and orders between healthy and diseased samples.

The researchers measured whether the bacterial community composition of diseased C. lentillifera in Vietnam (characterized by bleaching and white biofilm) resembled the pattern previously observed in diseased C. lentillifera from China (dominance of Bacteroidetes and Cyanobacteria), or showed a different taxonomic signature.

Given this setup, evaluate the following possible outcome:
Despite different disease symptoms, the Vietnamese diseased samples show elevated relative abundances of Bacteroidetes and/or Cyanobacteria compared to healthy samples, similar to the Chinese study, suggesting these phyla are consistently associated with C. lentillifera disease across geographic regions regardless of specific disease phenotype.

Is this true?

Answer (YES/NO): YES